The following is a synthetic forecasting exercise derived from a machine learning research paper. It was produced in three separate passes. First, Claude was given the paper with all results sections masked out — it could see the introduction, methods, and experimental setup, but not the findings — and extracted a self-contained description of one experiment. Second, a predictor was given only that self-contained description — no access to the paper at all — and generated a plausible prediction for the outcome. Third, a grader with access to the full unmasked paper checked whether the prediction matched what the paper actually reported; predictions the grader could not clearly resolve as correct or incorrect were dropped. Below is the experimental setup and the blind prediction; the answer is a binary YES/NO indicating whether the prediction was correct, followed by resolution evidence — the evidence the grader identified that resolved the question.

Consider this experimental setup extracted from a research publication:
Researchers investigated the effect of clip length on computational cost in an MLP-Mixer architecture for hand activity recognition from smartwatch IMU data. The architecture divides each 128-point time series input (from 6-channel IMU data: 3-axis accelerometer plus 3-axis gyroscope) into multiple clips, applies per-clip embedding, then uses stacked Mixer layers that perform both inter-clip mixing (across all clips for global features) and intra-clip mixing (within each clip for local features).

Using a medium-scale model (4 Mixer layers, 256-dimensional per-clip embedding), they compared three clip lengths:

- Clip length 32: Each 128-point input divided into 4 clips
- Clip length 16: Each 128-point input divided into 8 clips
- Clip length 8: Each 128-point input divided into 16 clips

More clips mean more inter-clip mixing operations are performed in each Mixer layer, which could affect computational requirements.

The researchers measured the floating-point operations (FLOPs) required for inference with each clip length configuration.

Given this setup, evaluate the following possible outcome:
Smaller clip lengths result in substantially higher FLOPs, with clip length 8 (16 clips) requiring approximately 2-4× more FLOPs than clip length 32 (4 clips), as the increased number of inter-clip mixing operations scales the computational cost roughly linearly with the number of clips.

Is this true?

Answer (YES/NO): NO